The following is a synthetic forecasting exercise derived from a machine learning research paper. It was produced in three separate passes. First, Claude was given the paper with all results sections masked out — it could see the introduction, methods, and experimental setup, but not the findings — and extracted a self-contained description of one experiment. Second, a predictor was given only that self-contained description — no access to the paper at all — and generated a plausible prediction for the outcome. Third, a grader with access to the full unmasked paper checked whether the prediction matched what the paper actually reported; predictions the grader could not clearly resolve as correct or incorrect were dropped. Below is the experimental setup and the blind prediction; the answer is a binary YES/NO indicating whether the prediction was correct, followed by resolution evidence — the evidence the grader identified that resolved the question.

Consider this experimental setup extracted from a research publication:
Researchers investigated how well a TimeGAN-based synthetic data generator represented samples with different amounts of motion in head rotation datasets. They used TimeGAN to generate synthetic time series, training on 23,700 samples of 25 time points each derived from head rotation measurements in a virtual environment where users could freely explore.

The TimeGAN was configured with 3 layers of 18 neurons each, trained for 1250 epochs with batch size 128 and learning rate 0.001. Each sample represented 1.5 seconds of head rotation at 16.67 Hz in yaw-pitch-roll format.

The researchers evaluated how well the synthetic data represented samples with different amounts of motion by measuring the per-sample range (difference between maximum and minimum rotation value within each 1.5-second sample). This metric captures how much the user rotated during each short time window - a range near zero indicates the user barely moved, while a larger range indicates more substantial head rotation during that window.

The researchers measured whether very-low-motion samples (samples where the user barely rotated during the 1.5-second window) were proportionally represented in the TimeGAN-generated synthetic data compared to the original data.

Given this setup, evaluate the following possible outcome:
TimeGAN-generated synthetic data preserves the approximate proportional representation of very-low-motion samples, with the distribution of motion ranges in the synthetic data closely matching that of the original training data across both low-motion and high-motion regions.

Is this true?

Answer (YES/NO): NO